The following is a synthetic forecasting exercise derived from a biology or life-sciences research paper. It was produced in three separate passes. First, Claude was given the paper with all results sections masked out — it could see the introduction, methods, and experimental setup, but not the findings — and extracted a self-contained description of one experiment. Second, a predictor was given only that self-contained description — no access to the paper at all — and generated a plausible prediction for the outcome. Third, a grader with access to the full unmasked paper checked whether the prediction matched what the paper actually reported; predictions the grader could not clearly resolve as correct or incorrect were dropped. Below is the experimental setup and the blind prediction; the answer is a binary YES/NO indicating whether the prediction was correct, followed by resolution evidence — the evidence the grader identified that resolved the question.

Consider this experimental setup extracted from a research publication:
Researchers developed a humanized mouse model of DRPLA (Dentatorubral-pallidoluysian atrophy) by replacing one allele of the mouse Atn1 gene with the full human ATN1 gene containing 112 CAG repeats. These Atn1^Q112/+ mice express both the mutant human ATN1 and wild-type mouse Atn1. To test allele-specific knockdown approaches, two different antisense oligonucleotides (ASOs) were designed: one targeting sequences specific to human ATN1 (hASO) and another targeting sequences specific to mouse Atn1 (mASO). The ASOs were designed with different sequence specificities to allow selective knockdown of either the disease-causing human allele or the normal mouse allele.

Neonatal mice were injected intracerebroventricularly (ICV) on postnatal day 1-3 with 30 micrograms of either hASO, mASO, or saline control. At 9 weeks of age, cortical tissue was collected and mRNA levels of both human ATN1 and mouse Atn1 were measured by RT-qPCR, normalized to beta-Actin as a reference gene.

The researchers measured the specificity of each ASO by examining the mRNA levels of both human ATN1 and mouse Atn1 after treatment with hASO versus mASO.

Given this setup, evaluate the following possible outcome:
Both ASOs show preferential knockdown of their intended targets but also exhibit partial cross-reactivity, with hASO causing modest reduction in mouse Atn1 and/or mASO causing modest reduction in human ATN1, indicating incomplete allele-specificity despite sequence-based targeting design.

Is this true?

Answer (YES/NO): NO